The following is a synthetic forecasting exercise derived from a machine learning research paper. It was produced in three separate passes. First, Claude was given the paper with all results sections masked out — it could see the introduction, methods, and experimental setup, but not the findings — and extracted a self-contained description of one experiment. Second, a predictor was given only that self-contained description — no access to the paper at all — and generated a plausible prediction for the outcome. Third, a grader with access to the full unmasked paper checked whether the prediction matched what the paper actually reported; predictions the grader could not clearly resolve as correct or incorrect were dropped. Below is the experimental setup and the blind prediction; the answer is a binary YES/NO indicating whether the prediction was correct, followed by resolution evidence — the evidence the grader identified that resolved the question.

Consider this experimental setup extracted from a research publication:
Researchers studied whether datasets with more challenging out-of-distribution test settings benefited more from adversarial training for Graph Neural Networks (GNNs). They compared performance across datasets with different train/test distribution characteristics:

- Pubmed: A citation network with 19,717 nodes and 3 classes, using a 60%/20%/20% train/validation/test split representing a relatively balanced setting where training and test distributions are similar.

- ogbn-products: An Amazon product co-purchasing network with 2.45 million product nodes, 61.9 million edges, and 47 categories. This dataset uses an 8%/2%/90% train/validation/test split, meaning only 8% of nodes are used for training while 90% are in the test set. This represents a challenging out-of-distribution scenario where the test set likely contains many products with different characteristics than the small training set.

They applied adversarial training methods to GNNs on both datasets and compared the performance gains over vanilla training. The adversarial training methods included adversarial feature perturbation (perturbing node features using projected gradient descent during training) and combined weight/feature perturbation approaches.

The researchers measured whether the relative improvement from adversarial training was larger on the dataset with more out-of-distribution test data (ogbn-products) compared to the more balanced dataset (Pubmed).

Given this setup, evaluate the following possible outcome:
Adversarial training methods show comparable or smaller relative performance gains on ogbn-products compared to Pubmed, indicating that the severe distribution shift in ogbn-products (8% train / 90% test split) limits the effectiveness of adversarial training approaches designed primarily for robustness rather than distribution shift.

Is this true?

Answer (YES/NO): NO